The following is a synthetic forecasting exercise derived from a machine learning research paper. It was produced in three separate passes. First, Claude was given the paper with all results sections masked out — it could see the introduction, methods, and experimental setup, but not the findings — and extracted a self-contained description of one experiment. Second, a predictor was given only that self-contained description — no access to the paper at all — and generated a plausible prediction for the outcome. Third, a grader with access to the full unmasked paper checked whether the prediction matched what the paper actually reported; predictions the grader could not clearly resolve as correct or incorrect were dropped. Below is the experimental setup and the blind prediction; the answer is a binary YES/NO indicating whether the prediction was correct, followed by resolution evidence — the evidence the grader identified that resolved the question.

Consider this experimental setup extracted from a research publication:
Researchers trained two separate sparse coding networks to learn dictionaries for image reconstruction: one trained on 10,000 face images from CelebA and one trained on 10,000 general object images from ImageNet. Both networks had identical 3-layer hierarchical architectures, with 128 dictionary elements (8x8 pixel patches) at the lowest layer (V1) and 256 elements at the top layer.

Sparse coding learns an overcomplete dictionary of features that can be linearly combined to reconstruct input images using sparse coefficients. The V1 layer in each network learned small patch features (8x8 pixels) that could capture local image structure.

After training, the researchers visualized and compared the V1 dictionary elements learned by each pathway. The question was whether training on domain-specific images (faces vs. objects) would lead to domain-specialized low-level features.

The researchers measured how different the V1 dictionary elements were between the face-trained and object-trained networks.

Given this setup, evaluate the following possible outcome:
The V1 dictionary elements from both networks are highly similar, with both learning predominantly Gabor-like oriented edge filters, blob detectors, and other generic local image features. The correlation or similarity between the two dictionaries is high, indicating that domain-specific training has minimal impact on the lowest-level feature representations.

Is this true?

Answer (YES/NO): YES